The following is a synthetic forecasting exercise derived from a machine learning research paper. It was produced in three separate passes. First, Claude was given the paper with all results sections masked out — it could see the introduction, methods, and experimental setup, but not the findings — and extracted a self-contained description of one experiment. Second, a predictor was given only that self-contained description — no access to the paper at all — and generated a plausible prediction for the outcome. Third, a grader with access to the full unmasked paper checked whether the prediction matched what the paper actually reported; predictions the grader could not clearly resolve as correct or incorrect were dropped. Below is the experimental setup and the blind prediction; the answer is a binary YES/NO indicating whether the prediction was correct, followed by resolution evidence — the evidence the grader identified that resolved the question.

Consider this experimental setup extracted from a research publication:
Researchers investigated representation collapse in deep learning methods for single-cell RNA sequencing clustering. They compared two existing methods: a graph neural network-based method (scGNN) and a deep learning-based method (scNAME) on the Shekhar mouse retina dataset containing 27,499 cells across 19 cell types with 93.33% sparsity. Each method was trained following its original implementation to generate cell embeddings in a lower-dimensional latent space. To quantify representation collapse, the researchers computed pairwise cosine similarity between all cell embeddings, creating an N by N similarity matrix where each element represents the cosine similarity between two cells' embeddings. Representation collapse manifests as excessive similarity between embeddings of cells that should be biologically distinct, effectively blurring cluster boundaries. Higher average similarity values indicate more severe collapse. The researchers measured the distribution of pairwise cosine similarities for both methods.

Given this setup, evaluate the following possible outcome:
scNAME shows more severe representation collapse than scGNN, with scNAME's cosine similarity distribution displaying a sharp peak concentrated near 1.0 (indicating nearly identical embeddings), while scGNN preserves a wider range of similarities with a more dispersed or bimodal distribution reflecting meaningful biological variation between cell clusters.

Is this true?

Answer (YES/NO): NO